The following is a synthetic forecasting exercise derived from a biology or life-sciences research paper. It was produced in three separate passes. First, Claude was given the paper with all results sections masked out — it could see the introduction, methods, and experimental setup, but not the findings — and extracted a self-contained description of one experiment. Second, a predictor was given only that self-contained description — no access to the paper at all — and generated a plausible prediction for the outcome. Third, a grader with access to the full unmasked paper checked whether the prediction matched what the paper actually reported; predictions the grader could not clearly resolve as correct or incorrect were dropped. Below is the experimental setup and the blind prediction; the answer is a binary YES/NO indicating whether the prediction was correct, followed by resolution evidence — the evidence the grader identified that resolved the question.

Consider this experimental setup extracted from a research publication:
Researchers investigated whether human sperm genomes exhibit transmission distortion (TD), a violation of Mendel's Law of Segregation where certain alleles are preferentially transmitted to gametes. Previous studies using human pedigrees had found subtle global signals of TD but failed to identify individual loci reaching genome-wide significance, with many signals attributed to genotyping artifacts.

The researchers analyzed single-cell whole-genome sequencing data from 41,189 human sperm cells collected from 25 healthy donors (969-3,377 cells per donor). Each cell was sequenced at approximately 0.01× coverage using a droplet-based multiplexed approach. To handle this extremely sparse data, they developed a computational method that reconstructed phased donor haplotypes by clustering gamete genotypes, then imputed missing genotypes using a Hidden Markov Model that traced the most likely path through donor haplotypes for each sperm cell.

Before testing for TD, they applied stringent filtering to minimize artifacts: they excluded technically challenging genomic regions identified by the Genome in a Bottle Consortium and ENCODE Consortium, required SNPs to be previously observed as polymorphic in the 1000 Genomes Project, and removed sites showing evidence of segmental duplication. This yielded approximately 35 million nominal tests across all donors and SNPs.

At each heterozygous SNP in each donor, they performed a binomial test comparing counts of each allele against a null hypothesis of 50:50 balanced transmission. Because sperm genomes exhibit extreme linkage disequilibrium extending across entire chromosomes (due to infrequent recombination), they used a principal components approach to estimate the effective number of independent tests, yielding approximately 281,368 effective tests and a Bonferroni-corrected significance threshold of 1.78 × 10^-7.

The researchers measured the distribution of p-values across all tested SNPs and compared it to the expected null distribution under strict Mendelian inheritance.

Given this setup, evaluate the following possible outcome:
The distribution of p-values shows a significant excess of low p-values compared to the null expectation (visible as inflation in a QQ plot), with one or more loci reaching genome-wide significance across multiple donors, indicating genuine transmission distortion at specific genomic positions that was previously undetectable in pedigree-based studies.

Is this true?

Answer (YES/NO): NO